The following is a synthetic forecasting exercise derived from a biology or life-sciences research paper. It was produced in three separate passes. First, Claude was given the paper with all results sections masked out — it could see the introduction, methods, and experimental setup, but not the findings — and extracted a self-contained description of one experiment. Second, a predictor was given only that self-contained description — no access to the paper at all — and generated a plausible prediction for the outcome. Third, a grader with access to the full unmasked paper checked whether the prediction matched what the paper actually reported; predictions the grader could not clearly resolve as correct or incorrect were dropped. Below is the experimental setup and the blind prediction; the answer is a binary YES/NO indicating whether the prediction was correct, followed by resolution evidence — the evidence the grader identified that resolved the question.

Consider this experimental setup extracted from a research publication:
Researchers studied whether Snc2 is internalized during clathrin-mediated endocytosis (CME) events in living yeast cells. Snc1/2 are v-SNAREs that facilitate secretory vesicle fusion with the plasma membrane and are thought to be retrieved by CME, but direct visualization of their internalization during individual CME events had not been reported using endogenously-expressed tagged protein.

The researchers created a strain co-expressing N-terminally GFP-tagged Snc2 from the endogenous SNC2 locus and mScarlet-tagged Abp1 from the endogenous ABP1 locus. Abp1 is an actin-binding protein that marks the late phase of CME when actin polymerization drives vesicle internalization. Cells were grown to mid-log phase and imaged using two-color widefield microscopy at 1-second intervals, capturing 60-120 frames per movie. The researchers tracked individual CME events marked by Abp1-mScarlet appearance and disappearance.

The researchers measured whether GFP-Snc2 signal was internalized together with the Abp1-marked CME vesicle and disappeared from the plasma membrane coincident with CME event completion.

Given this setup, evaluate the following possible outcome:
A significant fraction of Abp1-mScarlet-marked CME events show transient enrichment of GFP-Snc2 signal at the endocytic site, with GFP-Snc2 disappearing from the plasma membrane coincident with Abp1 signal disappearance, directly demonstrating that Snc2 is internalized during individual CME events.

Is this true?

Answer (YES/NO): NO